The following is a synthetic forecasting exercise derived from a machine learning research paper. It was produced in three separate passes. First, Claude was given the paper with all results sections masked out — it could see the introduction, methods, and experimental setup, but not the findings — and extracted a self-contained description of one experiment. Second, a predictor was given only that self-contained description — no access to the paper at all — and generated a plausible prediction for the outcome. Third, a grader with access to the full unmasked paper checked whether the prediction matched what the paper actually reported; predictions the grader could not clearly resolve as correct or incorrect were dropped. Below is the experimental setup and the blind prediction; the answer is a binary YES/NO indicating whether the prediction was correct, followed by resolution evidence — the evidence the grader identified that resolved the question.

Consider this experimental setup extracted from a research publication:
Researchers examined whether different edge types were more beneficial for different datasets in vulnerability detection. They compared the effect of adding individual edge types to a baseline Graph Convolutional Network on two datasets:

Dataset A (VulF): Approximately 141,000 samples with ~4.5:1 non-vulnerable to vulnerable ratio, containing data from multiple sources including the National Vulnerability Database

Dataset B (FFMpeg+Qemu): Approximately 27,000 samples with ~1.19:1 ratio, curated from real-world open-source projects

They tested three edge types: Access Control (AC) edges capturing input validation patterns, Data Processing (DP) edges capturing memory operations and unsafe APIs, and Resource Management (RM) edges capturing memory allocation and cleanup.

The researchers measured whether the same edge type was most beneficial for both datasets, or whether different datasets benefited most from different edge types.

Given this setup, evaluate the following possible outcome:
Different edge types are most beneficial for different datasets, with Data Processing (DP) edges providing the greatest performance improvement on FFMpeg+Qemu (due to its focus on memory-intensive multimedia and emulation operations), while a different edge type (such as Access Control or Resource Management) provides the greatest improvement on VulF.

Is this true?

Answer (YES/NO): NO